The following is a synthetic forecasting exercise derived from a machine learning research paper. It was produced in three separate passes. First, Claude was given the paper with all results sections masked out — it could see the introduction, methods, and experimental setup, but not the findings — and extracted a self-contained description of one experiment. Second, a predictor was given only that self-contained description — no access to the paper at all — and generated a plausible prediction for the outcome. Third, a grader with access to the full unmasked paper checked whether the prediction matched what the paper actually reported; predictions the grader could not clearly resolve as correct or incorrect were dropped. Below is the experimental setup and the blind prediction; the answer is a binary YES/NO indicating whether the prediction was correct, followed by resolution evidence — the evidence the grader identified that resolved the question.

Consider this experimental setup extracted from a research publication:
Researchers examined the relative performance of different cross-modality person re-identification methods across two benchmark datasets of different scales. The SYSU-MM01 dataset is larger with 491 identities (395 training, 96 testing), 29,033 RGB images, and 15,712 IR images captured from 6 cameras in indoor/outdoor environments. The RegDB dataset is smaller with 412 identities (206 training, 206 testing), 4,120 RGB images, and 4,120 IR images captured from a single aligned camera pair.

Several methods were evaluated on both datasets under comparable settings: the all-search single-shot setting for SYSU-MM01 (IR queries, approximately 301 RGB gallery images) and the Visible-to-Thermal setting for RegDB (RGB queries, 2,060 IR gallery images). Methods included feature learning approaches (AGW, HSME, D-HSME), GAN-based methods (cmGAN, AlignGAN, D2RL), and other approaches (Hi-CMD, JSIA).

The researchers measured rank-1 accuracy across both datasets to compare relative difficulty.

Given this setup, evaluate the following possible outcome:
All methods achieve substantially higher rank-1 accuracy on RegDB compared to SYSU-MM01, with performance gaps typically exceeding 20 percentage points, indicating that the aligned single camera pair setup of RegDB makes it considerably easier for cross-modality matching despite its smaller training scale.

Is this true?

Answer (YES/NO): NO